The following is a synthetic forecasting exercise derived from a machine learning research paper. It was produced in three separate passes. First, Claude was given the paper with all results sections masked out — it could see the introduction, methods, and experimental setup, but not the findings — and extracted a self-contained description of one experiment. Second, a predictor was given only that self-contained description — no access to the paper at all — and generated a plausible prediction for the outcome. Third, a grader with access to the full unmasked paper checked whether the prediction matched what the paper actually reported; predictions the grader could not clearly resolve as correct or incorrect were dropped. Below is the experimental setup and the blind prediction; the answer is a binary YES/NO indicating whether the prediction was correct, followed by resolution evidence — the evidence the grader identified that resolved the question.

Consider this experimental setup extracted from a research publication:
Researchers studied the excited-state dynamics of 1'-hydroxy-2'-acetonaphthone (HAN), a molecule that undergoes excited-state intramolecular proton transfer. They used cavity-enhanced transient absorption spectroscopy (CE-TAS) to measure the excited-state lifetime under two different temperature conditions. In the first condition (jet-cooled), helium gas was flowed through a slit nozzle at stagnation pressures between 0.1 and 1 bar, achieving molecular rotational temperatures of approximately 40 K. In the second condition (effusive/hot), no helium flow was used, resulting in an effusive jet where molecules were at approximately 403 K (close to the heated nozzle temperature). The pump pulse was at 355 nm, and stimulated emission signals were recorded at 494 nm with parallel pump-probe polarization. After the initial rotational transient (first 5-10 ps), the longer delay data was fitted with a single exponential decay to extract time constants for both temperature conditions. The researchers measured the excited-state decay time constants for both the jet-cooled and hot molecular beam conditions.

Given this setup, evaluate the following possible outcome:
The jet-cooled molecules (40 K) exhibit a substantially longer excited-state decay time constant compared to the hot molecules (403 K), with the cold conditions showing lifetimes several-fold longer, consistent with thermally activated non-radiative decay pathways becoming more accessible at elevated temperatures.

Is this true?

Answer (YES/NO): YES